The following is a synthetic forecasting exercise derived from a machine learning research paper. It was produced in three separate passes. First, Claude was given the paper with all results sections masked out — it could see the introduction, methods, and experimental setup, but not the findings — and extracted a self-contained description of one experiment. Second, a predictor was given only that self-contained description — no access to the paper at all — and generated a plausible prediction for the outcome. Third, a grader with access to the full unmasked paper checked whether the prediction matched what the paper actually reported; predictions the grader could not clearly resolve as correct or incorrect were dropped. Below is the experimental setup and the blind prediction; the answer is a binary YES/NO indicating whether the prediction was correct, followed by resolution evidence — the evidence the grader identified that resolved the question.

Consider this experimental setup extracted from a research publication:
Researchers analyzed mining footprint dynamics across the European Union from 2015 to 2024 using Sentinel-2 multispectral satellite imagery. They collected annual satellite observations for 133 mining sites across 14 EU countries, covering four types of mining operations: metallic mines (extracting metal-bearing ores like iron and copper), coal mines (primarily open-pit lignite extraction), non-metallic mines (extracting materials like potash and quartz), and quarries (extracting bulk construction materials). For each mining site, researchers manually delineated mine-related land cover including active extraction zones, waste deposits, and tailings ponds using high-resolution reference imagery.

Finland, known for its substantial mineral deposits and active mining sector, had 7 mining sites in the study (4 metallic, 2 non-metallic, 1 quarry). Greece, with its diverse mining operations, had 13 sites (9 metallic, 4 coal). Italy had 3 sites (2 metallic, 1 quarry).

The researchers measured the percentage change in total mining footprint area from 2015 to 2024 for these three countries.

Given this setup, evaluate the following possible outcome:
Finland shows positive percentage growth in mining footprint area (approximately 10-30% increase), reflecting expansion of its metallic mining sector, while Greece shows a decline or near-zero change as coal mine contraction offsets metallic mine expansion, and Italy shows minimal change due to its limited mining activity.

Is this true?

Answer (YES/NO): NO